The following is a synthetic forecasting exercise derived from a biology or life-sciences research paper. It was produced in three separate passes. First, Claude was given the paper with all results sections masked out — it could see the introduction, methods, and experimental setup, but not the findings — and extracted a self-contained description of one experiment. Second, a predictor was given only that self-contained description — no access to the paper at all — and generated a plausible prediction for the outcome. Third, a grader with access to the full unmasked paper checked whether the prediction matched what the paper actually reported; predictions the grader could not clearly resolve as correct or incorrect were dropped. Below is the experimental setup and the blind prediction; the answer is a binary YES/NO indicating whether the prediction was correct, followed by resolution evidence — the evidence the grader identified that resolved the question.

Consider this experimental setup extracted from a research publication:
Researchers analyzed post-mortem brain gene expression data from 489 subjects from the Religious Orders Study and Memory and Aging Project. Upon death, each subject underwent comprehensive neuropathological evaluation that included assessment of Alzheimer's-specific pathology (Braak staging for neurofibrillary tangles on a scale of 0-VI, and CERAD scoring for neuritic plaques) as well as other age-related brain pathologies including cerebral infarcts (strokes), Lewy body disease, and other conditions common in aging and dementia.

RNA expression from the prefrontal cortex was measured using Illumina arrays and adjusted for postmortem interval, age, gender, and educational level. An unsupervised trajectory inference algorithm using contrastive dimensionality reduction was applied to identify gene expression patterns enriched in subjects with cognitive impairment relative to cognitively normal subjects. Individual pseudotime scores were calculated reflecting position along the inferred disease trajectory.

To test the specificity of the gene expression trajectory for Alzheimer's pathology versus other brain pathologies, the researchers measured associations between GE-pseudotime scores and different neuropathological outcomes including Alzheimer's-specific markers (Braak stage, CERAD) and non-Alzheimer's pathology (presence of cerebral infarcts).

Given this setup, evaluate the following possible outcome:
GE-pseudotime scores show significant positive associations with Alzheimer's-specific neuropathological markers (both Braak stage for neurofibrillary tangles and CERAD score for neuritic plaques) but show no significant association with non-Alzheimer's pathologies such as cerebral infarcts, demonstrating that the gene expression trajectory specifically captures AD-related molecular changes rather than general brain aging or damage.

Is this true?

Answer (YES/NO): NO